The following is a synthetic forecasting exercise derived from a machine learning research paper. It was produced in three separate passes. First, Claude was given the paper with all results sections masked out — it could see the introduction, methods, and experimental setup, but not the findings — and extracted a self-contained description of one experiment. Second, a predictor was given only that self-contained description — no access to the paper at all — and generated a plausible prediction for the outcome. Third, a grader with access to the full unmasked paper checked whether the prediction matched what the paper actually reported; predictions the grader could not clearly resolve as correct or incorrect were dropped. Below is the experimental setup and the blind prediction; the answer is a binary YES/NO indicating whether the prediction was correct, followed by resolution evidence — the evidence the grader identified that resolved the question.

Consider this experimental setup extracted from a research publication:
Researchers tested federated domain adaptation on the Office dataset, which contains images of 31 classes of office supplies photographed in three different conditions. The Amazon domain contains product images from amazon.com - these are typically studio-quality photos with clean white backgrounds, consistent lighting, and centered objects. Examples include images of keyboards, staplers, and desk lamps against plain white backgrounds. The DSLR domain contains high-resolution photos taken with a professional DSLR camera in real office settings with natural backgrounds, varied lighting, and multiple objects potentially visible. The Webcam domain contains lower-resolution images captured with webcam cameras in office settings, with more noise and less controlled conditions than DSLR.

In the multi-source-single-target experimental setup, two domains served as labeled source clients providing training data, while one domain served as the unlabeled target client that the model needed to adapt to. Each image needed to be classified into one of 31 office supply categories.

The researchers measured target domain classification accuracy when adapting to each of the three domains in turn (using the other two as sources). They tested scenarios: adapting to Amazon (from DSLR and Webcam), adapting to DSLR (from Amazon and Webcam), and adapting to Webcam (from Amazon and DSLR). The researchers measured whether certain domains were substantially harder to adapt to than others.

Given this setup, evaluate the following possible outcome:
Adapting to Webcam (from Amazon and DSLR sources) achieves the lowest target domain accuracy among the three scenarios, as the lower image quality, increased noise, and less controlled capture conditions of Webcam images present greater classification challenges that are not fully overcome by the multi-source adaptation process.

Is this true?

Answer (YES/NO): NO